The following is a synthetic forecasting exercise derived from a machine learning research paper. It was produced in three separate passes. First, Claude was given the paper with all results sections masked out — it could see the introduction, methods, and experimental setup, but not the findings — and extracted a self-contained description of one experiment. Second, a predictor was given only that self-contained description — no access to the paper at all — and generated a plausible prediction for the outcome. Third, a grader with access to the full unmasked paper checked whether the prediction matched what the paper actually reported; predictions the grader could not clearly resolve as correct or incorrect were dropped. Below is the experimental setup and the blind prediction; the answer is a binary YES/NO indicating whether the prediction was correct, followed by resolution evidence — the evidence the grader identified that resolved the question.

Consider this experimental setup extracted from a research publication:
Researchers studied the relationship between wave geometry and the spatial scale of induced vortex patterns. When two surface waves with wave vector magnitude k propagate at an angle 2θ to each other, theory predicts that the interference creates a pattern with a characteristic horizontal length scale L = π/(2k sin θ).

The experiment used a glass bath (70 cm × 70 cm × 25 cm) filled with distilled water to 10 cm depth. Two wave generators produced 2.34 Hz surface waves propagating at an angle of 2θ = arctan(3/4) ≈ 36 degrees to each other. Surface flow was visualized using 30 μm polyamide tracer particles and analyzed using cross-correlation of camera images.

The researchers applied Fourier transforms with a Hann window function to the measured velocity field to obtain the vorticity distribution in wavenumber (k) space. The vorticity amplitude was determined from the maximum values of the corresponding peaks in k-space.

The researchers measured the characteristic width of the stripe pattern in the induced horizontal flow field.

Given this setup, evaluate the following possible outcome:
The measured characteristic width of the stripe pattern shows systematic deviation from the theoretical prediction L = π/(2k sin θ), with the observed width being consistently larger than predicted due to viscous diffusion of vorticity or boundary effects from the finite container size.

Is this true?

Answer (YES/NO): NO